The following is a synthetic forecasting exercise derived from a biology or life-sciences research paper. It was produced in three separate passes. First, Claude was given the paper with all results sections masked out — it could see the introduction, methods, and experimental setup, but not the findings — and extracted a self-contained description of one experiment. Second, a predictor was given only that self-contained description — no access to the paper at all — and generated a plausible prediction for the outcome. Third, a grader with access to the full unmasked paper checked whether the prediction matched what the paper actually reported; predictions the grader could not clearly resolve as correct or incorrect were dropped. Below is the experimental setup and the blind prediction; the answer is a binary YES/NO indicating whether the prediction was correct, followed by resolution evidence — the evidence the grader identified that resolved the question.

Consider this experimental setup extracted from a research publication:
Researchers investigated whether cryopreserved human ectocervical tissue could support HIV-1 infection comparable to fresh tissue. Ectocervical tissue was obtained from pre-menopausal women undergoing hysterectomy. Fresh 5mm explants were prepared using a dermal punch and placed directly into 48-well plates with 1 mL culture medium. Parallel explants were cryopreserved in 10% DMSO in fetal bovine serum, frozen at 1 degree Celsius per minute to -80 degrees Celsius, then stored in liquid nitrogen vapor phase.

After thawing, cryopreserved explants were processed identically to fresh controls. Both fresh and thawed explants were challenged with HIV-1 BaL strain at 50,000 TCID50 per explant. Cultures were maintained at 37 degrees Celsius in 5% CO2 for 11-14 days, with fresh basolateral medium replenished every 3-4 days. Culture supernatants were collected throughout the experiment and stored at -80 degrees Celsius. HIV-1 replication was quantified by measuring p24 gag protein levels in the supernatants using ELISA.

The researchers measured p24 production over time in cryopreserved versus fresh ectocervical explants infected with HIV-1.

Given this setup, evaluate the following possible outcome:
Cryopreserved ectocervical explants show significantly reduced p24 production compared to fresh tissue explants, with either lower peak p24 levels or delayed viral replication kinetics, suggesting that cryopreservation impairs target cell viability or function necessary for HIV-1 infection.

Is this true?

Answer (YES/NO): NO